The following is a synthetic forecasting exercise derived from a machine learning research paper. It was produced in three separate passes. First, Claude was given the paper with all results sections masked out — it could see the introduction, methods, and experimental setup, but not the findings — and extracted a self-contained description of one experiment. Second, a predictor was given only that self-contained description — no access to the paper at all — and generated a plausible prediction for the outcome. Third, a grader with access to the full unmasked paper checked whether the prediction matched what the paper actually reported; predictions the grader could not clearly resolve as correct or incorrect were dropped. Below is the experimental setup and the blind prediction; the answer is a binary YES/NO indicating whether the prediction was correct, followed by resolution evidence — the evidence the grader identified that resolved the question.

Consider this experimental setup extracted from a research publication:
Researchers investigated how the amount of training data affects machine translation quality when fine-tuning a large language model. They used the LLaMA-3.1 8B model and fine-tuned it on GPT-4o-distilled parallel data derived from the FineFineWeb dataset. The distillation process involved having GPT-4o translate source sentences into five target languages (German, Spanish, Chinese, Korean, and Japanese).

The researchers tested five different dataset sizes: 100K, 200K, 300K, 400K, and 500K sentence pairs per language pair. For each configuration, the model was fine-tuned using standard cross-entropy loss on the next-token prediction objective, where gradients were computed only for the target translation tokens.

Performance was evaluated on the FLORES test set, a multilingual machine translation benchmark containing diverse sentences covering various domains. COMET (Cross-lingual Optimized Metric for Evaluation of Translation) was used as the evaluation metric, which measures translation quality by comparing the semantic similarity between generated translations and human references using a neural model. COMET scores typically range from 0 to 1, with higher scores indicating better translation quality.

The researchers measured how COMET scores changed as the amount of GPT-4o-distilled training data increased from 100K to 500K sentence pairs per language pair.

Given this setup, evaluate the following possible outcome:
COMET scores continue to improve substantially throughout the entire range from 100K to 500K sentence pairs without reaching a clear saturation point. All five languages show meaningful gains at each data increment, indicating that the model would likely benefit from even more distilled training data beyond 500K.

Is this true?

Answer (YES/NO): NO